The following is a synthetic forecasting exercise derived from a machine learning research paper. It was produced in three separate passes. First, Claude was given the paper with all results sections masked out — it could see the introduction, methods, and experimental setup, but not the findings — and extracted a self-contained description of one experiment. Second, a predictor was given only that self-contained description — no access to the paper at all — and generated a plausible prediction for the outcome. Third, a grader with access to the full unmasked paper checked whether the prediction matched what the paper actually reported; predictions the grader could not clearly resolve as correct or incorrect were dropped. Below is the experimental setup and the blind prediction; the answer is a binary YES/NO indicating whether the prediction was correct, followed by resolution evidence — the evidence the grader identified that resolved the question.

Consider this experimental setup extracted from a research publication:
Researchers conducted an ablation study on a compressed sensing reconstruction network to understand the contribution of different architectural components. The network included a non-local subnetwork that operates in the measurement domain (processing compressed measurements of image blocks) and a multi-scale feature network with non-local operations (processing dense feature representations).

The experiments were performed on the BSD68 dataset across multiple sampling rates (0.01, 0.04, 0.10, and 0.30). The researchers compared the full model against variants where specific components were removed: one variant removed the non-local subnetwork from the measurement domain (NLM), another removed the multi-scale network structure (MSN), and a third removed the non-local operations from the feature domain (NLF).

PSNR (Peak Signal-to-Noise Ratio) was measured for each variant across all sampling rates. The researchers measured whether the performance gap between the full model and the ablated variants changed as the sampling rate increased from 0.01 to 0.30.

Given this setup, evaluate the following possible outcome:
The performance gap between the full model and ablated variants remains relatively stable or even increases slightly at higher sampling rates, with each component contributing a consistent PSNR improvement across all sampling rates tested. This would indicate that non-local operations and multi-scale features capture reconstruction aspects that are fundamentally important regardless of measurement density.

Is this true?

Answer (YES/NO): YES